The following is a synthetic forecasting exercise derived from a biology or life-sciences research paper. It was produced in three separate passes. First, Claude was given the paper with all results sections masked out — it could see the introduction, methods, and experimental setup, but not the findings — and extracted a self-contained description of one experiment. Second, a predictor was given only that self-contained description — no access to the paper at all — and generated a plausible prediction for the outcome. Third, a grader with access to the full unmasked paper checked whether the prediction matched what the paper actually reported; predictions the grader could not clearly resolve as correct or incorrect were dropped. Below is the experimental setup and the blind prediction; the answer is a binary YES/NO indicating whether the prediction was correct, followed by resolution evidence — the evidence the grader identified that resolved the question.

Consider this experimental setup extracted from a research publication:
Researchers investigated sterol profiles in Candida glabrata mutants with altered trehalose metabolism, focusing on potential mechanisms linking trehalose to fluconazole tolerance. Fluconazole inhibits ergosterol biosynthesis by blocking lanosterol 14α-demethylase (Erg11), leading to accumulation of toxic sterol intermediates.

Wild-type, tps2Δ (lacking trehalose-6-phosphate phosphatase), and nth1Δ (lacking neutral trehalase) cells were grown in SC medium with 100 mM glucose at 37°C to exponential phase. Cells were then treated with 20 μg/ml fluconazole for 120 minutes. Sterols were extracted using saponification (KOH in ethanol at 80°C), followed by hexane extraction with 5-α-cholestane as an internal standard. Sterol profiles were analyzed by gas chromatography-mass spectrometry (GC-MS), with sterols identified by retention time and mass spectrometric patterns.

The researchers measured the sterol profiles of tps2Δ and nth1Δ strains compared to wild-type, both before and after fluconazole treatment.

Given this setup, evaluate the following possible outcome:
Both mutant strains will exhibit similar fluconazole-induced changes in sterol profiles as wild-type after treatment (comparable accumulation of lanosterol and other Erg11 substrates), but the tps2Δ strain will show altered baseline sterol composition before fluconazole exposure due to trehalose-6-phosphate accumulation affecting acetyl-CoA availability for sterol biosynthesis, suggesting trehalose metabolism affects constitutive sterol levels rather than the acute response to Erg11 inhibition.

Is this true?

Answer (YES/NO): NO